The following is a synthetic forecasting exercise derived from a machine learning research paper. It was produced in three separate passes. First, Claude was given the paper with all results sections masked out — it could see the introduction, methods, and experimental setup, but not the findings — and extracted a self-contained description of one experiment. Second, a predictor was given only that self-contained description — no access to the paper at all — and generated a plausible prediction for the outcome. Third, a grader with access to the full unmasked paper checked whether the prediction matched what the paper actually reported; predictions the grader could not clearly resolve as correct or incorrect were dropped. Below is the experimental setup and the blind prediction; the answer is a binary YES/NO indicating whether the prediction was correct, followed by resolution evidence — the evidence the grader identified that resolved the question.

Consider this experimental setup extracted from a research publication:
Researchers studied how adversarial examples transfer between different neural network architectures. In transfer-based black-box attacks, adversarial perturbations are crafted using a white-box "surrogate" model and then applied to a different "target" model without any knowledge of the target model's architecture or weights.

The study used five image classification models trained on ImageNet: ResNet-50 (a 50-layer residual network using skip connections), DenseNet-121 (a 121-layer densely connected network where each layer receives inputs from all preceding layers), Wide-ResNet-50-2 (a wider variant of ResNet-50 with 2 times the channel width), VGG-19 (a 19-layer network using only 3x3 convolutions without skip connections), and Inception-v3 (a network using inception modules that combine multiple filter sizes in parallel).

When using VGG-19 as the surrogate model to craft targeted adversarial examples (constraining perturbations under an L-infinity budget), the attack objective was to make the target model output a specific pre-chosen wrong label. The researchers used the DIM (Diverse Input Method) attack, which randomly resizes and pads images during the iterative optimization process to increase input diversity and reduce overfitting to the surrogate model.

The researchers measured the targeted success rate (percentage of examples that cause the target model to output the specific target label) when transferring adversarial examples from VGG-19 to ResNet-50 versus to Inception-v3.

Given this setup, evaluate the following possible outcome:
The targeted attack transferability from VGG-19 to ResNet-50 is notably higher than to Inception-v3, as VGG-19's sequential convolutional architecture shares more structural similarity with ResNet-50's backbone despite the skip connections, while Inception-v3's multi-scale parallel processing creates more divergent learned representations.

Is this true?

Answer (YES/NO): YES